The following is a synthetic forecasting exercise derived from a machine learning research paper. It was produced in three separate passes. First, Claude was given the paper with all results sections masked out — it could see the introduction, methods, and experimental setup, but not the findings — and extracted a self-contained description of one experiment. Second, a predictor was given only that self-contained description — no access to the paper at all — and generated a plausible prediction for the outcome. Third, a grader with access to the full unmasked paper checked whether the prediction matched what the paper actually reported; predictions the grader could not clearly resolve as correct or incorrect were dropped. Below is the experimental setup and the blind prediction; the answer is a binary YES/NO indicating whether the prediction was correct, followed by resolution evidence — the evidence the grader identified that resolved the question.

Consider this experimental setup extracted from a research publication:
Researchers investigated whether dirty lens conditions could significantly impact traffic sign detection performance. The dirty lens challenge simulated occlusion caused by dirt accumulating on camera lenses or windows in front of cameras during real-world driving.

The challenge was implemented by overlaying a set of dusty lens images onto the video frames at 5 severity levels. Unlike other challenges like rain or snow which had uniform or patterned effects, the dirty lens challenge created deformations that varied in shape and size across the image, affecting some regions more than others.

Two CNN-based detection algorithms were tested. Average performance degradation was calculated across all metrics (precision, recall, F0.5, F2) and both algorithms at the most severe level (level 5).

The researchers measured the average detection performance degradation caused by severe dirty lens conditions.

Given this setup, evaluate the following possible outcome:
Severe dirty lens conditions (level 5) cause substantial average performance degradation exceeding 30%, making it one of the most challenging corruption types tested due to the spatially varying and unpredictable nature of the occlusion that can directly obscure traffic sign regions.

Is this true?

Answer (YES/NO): NO